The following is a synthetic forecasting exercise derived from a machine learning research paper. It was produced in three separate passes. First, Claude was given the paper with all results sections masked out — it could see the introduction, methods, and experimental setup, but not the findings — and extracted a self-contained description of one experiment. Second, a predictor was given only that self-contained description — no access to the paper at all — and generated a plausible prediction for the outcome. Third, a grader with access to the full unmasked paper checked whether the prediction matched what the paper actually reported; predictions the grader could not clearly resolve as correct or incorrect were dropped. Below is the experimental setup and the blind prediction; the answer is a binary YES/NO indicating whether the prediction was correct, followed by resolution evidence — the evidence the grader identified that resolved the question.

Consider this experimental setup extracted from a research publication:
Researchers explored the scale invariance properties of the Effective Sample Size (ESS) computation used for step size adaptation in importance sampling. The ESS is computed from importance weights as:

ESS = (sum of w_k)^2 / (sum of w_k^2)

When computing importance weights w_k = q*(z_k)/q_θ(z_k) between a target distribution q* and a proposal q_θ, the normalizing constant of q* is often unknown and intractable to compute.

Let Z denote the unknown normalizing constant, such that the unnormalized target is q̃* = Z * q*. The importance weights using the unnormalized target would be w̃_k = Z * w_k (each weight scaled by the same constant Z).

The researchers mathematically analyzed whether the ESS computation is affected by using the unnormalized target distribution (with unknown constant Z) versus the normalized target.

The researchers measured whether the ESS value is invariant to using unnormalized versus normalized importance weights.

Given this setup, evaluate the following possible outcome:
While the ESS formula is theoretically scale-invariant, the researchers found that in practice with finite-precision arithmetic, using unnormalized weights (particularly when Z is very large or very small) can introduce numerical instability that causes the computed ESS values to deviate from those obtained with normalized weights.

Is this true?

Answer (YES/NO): NO